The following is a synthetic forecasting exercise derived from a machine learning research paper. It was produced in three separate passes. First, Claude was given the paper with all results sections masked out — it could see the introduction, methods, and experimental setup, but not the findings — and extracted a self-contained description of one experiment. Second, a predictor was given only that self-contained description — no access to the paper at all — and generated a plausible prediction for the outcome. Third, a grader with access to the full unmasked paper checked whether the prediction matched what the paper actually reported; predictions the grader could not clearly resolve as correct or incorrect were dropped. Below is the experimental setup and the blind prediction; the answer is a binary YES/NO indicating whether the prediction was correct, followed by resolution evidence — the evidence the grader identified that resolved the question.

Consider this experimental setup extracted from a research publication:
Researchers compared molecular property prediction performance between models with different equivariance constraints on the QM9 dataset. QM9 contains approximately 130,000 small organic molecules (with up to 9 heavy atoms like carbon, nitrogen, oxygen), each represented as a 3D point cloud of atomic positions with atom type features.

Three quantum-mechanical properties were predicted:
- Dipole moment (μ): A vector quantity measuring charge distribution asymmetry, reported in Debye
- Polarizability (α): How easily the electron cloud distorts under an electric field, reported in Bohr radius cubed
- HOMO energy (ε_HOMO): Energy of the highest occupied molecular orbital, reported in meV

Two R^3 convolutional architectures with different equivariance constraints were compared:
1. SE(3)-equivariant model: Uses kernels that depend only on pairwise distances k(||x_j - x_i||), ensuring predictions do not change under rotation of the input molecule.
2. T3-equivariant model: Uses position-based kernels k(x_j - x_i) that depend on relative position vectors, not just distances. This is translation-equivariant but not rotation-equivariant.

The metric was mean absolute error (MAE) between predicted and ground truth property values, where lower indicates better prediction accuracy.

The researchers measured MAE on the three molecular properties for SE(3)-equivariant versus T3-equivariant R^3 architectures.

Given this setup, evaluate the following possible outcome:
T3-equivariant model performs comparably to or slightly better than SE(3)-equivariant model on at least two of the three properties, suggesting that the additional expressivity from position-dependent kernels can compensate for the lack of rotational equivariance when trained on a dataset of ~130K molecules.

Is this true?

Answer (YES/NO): NO